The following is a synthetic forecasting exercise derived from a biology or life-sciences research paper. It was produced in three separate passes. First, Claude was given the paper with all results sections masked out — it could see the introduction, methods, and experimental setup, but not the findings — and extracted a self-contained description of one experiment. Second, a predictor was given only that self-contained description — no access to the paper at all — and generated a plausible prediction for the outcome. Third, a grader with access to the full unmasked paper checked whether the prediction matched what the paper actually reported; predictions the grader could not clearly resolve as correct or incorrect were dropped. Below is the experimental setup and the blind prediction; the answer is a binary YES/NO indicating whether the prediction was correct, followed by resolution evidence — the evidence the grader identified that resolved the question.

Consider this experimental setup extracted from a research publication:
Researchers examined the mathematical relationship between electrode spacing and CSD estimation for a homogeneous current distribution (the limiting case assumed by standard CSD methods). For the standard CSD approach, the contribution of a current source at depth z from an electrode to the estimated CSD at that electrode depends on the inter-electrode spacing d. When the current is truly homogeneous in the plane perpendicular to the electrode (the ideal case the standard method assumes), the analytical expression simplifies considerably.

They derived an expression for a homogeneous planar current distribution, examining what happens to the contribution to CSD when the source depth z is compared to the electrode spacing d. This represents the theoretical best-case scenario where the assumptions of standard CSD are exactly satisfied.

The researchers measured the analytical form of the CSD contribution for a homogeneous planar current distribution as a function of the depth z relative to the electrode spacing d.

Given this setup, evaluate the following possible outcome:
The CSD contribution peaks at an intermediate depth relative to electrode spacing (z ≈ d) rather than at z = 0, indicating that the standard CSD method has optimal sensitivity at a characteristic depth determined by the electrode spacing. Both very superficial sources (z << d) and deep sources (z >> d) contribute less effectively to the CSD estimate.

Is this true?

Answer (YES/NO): NO